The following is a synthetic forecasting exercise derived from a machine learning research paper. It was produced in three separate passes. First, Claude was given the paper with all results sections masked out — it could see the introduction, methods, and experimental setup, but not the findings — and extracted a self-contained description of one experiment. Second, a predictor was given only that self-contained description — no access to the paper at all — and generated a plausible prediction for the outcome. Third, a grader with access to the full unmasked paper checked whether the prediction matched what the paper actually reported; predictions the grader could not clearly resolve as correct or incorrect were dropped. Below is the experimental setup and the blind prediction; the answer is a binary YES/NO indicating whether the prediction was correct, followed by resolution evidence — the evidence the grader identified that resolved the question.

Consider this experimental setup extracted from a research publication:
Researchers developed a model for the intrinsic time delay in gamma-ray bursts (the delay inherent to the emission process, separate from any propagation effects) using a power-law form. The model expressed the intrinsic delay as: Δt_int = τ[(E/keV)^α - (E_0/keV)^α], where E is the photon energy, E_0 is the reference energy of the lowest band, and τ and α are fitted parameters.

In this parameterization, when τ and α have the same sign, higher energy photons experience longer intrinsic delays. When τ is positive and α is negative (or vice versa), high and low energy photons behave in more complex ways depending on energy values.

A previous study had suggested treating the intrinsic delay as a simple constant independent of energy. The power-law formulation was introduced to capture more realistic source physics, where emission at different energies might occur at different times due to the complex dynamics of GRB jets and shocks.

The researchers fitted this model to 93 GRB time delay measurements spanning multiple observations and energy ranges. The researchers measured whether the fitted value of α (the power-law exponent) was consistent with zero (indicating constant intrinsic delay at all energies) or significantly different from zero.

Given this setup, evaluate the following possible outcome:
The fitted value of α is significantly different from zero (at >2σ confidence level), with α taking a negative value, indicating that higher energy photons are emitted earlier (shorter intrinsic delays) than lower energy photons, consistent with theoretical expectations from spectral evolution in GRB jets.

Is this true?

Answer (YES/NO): NO